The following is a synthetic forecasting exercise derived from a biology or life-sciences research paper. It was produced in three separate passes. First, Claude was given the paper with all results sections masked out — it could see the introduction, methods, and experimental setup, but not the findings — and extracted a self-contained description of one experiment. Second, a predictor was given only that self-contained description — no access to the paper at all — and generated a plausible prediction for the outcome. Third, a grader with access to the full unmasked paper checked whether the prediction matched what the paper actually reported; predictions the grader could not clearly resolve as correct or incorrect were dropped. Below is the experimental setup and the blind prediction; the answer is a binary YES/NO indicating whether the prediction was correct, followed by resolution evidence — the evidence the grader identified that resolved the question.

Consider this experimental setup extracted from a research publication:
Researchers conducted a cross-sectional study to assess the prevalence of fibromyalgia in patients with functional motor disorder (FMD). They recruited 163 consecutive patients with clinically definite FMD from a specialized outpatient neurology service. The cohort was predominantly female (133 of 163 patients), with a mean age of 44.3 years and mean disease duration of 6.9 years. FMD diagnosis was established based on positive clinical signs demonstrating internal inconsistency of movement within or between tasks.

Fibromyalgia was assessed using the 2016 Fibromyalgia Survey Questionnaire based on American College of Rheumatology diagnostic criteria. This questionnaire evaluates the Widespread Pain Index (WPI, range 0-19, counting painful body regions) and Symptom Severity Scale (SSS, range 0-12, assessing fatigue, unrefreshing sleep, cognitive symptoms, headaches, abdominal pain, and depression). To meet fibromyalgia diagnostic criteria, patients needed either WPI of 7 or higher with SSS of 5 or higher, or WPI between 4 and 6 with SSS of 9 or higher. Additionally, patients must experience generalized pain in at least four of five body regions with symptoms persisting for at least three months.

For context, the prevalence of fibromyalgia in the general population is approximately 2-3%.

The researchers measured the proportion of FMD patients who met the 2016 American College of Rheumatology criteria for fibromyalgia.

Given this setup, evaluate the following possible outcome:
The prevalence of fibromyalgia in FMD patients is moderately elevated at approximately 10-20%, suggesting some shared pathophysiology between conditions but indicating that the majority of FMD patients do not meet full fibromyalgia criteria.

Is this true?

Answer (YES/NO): NO